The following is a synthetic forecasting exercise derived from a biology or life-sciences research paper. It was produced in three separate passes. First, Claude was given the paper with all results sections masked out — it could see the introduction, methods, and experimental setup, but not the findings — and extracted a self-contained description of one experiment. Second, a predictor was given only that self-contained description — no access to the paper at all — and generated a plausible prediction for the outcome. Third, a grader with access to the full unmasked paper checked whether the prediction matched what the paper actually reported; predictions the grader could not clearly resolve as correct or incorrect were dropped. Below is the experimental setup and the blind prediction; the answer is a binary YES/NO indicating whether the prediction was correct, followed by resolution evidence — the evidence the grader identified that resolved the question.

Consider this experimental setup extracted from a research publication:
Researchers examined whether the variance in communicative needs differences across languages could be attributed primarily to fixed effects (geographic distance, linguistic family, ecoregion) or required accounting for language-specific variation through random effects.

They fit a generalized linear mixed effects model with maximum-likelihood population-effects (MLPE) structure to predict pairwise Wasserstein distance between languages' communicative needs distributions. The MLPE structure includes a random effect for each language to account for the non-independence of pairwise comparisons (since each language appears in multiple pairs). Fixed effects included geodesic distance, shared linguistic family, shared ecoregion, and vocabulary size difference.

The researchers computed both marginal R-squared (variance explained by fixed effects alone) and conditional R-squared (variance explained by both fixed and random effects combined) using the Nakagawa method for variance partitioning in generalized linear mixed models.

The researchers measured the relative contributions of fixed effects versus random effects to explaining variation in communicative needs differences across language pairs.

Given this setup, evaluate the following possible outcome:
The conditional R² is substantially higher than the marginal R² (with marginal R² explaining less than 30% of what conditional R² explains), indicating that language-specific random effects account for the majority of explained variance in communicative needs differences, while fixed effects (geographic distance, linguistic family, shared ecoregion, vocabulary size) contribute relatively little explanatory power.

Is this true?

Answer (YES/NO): YES